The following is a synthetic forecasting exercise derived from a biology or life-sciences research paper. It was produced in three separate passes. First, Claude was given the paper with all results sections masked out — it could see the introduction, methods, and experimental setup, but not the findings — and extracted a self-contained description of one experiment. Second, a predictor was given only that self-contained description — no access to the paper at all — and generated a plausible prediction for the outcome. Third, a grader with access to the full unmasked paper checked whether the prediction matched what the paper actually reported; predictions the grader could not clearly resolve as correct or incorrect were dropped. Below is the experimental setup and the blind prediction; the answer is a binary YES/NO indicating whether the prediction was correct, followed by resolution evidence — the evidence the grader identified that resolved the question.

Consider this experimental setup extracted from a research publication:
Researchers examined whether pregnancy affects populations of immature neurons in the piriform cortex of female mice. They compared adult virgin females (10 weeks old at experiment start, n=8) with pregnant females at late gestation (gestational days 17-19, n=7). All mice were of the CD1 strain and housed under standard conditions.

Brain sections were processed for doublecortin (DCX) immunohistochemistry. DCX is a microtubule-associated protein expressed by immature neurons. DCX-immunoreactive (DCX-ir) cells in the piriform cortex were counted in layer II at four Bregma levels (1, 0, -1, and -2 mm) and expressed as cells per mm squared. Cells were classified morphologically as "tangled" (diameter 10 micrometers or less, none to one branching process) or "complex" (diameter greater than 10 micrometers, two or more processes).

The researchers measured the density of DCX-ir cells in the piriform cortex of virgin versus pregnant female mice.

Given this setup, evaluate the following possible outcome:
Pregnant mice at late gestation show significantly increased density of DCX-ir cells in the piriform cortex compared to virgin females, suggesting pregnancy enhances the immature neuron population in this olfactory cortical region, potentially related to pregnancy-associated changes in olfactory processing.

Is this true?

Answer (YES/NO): NO